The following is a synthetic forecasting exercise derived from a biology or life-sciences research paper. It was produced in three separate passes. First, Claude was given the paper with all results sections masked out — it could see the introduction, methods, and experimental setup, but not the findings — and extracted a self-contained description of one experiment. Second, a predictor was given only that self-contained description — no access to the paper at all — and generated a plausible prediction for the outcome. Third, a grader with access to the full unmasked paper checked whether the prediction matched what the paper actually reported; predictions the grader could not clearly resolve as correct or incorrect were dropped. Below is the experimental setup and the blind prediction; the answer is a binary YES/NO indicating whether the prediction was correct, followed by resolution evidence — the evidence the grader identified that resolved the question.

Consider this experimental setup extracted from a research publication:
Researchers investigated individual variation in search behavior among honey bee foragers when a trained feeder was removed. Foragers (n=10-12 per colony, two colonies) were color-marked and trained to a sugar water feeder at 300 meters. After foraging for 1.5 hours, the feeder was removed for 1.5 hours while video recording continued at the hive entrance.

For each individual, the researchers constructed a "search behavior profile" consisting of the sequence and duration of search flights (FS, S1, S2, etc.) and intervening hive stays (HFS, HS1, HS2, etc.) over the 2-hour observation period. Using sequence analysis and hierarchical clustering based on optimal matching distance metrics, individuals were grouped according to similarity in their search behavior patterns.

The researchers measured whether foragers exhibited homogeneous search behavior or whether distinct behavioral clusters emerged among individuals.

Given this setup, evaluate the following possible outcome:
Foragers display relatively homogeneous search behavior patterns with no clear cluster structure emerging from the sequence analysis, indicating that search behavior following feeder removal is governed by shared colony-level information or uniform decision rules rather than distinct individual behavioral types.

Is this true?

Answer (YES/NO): NO